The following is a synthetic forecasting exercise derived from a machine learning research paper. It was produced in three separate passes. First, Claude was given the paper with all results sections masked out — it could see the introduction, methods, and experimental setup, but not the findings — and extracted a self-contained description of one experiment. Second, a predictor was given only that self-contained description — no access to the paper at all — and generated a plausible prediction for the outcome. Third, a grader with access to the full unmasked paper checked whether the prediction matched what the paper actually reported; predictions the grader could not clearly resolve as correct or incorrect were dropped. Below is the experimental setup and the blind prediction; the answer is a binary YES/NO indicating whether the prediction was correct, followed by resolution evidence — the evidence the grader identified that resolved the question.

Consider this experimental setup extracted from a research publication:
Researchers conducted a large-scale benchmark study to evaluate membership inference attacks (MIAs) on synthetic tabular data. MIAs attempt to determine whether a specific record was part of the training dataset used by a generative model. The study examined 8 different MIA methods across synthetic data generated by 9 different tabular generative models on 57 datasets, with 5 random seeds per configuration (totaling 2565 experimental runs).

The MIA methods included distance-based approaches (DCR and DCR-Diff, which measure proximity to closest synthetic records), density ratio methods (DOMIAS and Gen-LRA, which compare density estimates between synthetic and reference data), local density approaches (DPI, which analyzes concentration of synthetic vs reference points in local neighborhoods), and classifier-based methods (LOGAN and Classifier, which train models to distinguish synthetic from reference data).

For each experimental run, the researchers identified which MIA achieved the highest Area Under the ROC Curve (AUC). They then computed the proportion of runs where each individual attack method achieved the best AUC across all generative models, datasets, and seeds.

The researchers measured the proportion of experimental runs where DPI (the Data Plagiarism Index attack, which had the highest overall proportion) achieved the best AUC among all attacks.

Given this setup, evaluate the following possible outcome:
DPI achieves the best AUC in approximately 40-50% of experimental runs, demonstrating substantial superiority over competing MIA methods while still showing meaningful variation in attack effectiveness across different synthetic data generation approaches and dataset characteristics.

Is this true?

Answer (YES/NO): NO